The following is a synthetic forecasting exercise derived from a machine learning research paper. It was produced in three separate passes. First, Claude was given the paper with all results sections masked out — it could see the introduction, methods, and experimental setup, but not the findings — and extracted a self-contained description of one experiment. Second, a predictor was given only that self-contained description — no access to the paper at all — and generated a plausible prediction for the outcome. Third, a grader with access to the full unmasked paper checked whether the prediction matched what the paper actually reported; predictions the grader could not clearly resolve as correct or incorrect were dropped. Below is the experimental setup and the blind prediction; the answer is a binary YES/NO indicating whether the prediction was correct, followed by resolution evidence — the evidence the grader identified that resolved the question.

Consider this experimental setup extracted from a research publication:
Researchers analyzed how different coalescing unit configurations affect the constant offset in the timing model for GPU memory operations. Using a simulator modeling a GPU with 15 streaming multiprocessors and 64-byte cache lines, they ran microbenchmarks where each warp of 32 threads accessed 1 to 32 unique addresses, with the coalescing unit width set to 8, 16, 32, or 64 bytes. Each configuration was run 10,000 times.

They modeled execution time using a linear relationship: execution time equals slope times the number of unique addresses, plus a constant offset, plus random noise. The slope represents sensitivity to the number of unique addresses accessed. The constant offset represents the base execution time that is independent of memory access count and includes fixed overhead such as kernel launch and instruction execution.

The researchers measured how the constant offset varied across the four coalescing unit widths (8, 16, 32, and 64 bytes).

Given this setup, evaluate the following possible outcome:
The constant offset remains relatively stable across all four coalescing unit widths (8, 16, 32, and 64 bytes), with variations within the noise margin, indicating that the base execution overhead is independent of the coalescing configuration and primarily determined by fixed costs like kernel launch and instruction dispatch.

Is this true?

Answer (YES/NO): NO